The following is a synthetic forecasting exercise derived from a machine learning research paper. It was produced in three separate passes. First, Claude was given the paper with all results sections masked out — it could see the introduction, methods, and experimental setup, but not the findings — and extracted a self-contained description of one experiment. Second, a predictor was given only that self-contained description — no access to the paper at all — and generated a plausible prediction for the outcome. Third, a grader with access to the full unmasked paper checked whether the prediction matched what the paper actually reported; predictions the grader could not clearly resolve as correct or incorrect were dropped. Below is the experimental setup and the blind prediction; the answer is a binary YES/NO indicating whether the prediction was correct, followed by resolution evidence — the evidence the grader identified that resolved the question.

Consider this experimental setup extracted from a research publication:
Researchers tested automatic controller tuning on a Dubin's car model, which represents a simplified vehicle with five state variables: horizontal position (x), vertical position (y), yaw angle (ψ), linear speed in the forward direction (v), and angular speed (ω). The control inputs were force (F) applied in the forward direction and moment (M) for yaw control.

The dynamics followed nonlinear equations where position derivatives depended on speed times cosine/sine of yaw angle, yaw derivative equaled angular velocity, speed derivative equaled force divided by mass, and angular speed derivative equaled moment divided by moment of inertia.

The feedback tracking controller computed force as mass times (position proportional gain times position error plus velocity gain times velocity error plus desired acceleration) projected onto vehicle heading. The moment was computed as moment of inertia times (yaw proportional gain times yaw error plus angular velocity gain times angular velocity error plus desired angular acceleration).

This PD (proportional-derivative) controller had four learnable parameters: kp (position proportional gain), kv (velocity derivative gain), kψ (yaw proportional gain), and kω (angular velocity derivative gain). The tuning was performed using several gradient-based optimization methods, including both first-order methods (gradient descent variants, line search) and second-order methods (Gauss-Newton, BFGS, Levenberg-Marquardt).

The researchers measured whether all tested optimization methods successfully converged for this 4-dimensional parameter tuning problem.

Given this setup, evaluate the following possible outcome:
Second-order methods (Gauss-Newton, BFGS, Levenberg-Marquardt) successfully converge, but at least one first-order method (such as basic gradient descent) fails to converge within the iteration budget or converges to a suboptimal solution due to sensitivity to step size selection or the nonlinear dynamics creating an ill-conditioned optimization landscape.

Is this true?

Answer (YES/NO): NO